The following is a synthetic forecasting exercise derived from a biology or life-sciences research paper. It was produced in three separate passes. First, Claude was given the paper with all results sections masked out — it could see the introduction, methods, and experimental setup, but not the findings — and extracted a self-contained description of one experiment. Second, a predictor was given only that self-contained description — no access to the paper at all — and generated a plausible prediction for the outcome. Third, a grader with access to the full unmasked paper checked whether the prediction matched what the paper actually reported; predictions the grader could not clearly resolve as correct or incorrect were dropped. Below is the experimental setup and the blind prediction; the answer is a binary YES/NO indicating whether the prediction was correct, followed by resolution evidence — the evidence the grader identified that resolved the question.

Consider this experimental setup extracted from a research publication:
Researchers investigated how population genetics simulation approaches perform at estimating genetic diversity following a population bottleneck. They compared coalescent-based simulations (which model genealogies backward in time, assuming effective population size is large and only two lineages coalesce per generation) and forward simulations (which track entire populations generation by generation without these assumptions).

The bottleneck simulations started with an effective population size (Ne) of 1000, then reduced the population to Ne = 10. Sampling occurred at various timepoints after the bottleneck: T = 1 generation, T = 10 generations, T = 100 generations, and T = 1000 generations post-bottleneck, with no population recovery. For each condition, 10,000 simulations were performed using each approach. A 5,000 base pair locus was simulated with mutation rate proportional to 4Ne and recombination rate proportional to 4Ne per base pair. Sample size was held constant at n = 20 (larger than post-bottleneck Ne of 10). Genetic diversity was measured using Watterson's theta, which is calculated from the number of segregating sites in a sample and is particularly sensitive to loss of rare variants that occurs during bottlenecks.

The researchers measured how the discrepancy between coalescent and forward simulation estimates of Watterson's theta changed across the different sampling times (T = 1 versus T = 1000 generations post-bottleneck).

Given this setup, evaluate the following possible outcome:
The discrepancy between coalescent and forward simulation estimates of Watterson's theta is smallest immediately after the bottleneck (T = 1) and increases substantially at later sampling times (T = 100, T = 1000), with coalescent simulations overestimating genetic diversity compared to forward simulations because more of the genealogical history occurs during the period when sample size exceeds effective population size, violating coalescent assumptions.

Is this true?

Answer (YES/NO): NO